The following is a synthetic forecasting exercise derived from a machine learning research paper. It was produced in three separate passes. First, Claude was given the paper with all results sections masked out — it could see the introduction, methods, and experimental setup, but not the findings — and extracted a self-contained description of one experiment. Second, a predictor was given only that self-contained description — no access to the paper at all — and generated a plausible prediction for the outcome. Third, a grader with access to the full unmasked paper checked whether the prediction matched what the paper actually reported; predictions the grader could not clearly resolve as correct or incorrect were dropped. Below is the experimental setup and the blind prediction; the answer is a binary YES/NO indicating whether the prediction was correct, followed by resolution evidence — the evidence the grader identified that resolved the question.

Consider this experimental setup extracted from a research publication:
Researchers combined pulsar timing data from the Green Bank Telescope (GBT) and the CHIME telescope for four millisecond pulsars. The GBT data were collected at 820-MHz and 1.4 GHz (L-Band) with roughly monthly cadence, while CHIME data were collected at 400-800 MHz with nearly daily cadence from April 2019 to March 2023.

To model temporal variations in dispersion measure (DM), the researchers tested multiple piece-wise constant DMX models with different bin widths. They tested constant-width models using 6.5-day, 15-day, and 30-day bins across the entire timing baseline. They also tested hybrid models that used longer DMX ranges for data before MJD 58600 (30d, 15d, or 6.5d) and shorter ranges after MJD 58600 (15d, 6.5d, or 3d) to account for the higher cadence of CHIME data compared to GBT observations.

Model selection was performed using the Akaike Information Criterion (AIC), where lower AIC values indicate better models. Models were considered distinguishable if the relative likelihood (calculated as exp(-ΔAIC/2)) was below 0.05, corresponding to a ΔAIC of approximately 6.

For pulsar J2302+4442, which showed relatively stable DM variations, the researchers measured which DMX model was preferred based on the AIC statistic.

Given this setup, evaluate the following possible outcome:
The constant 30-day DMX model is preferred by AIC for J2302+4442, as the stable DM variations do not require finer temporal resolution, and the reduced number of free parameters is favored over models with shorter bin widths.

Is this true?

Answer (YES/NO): YES